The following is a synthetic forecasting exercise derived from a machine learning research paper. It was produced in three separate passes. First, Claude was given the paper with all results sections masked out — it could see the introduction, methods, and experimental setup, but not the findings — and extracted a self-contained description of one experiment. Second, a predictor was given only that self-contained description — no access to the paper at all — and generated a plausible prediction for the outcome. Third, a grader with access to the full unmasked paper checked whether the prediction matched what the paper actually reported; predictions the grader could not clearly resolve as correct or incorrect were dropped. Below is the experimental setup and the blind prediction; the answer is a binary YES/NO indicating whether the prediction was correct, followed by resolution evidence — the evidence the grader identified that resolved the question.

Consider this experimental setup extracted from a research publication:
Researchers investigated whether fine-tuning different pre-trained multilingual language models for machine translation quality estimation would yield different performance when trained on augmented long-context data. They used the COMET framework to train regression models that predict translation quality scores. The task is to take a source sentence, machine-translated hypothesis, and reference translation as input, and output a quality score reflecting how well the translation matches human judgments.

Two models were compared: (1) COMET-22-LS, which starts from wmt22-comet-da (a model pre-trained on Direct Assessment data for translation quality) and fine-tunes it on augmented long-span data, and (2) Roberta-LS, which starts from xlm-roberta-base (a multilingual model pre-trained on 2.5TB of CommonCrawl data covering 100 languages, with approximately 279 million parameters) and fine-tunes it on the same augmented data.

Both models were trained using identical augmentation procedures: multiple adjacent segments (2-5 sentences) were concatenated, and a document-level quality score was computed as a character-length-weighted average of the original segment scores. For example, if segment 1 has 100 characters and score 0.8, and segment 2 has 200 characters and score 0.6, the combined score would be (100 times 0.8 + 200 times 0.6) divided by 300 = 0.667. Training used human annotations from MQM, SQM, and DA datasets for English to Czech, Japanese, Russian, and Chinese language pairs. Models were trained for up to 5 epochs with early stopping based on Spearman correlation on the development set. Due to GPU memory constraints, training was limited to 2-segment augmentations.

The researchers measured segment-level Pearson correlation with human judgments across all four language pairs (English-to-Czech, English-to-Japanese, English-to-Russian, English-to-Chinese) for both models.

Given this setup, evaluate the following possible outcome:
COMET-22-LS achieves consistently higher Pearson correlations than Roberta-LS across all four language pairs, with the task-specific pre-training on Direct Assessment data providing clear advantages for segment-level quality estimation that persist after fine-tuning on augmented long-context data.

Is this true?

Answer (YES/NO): NO